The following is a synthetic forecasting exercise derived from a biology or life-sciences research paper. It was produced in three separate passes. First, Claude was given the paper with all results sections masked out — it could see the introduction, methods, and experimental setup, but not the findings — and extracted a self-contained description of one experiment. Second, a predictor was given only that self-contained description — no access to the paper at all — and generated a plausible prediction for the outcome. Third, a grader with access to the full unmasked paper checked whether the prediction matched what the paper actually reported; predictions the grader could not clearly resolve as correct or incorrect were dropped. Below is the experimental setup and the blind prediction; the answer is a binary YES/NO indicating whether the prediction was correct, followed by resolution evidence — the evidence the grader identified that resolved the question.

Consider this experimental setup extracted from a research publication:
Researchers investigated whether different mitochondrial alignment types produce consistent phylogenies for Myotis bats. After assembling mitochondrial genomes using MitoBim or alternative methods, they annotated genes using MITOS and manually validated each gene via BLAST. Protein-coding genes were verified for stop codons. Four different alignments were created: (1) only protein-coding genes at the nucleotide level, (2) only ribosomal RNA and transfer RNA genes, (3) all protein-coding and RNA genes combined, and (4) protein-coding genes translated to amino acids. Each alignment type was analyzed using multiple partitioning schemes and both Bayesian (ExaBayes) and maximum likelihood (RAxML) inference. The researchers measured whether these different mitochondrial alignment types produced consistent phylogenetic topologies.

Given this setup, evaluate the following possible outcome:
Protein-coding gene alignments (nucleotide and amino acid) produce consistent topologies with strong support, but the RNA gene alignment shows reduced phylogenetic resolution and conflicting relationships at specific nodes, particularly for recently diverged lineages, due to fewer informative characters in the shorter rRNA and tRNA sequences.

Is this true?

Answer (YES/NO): NO